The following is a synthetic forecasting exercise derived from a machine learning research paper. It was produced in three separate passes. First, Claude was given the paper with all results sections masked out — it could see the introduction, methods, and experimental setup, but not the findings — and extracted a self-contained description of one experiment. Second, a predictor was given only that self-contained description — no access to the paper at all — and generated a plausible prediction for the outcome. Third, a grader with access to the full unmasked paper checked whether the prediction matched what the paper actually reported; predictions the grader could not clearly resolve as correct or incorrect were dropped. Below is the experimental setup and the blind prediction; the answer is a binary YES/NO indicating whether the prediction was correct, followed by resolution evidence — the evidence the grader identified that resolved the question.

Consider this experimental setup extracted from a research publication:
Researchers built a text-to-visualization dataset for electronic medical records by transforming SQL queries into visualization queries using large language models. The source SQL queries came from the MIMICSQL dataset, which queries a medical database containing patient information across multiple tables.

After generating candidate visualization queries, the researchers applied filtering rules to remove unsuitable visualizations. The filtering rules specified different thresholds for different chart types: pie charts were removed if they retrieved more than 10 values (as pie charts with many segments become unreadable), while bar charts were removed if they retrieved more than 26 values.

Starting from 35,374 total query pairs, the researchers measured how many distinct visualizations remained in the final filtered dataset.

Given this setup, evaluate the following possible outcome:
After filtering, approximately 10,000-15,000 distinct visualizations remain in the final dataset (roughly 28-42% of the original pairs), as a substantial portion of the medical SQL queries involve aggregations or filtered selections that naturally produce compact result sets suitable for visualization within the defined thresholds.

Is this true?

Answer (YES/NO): NO